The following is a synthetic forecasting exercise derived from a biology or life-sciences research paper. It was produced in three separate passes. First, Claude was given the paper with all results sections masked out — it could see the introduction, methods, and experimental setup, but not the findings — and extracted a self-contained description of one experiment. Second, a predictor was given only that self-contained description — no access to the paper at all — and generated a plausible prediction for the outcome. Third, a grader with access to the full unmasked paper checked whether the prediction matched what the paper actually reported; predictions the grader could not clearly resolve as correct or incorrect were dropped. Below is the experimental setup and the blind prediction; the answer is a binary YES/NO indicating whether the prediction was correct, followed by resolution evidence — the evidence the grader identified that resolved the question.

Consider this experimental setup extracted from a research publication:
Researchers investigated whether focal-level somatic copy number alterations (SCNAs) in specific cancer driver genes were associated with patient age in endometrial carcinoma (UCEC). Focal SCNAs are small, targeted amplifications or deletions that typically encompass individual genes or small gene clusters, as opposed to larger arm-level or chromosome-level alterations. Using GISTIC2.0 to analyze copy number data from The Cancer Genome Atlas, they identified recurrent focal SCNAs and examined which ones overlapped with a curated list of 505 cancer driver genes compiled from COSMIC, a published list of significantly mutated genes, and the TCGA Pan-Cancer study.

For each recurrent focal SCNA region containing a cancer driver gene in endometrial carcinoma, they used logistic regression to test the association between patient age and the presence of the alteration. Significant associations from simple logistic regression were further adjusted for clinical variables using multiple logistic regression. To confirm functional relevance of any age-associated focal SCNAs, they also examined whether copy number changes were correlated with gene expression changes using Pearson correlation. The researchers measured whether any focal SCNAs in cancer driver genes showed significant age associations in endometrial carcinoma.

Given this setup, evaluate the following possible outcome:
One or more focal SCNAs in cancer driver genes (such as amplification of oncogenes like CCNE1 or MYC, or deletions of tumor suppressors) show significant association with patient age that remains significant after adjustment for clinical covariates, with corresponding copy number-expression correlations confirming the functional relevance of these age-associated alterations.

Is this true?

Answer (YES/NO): YES